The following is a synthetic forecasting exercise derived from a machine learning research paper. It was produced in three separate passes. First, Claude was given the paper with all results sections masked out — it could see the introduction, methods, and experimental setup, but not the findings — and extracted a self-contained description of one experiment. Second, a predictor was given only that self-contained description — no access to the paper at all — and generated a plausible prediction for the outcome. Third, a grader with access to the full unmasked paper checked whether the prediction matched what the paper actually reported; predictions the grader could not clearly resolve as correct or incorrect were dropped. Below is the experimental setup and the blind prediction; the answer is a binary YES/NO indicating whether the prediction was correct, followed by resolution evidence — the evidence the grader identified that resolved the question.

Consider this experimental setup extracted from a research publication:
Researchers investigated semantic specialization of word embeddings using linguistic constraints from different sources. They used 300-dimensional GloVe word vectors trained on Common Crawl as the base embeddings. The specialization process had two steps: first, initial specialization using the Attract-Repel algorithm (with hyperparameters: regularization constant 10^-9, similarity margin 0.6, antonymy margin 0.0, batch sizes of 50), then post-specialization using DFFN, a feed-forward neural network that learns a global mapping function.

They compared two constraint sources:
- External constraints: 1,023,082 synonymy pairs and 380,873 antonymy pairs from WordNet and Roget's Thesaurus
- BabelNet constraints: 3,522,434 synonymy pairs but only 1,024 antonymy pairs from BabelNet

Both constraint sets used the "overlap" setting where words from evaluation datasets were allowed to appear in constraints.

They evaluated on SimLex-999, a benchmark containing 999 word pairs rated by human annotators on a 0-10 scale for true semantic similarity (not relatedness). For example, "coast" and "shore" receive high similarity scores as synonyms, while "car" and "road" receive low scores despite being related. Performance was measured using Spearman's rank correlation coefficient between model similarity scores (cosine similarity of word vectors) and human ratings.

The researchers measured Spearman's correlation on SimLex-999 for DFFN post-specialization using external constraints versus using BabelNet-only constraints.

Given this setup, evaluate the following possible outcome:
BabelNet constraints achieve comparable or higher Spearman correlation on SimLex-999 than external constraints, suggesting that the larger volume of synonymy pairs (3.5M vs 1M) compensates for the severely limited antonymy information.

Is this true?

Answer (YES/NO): NO